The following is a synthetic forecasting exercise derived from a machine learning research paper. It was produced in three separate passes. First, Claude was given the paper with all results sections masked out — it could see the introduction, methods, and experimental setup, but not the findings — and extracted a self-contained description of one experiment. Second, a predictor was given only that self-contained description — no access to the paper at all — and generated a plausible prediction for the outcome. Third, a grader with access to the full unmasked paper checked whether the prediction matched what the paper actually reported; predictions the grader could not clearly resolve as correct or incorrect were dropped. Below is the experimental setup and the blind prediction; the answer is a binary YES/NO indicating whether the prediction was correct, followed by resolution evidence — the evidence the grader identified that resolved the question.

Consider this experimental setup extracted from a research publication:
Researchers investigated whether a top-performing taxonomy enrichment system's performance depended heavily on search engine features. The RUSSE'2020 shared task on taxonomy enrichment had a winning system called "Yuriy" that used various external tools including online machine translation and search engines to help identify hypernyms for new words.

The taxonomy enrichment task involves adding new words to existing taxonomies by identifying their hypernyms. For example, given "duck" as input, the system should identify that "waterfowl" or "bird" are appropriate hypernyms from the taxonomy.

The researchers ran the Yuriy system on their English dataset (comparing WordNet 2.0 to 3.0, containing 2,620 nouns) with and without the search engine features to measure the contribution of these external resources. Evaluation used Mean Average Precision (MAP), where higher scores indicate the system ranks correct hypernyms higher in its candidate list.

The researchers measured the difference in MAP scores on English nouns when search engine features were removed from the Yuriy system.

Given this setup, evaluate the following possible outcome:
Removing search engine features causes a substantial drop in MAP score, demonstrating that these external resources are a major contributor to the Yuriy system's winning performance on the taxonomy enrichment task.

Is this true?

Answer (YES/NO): NO